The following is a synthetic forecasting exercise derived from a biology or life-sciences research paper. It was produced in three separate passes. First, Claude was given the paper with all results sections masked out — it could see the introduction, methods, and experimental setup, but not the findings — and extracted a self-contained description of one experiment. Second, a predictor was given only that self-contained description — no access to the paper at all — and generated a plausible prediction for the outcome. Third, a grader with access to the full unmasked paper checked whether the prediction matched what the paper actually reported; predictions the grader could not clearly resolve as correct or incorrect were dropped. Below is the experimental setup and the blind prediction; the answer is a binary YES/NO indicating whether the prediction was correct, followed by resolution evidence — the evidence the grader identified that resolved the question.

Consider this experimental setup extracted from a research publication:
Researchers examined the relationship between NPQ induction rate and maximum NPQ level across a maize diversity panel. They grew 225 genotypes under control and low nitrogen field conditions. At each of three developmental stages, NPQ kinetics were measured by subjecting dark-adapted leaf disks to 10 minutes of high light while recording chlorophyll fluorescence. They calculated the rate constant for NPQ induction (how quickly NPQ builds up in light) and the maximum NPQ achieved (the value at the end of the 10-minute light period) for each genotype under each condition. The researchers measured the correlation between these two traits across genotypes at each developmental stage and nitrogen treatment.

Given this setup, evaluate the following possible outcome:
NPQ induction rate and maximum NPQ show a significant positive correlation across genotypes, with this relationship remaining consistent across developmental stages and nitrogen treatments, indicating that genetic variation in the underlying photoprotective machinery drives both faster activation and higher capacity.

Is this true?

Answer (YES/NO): NO